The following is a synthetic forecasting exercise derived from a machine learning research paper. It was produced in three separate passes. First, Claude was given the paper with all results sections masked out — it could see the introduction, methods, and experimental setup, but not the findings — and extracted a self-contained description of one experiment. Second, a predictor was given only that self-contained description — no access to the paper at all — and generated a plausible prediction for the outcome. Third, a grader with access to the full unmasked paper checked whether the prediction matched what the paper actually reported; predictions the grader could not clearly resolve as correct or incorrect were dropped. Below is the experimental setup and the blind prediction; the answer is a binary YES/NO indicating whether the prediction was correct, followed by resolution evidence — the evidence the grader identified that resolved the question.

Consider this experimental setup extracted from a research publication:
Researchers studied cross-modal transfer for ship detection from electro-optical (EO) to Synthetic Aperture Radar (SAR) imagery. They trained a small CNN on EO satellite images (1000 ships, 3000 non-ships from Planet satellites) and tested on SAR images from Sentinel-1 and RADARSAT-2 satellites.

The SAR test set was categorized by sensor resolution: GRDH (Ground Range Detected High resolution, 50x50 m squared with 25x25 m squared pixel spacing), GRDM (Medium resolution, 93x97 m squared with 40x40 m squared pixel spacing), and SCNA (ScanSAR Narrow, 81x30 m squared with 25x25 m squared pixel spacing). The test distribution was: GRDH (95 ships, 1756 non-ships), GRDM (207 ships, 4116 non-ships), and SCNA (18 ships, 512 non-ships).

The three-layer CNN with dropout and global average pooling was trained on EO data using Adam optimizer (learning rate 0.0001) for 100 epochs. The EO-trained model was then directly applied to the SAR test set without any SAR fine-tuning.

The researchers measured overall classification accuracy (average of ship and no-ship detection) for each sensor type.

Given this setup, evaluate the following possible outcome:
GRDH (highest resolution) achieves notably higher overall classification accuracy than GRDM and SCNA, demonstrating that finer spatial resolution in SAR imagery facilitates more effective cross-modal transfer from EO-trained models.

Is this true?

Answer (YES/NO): NO